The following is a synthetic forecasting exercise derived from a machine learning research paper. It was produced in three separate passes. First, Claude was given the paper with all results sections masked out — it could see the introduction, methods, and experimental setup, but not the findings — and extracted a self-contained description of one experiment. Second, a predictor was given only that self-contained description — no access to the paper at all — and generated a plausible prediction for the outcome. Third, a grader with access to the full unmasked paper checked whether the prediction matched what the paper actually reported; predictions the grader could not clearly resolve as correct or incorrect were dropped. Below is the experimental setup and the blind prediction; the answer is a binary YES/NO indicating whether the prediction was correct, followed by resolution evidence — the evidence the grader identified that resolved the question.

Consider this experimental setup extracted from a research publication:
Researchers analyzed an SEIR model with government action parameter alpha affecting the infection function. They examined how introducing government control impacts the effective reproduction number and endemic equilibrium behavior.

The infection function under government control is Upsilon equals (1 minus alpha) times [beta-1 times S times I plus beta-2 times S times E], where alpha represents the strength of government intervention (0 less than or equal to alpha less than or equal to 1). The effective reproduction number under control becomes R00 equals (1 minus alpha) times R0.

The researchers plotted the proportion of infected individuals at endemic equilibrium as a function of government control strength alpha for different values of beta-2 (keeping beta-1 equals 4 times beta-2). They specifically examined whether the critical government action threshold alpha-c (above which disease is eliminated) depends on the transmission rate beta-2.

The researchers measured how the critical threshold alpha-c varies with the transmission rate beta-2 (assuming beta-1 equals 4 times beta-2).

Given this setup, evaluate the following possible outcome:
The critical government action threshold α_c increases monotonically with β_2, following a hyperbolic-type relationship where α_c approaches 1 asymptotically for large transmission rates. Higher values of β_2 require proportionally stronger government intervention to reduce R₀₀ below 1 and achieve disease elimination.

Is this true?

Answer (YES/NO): YES